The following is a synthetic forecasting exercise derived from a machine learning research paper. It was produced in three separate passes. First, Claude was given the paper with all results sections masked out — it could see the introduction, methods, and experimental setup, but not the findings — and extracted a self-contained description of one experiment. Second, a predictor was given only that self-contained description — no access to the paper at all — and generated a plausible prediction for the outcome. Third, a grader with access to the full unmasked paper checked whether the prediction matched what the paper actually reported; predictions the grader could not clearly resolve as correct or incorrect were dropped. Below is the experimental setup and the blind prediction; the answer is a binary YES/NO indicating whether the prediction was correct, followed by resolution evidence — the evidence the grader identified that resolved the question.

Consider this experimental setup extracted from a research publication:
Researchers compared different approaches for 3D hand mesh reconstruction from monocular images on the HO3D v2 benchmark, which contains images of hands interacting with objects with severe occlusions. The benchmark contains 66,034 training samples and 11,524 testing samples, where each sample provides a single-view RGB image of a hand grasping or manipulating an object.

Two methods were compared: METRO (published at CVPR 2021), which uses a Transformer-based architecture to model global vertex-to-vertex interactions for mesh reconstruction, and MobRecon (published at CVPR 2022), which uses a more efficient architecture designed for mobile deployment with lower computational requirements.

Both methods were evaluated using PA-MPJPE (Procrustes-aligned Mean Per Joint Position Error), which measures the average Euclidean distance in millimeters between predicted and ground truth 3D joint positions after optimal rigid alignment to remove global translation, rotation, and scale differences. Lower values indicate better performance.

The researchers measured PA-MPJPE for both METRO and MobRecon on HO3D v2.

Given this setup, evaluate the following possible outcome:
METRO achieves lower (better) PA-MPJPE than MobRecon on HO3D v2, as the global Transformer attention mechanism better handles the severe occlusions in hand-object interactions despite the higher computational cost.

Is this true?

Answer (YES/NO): NO